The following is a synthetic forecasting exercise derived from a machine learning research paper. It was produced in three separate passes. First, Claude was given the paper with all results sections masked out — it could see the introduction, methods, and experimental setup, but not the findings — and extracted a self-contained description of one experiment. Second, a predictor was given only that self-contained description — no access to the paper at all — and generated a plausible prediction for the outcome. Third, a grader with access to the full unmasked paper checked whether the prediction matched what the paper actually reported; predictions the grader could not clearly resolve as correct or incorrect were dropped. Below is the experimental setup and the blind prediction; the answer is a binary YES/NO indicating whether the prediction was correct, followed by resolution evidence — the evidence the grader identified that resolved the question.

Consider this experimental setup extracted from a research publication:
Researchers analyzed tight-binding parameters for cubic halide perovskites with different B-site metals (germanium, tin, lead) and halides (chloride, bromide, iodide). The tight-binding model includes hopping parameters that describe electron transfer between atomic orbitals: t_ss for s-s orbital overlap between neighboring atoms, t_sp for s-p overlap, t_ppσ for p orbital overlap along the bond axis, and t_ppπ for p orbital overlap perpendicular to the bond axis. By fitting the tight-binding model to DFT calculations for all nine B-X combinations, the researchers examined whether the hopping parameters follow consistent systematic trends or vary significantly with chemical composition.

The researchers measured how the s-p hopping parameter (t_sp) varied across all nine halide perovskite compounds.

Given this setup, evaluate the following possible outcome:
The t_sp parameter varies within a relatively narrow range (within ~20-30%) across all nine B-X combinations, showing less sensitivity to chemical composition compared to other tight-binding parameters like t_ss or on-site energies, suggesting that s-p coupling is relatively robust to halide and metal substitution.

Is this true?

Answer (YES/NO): YES